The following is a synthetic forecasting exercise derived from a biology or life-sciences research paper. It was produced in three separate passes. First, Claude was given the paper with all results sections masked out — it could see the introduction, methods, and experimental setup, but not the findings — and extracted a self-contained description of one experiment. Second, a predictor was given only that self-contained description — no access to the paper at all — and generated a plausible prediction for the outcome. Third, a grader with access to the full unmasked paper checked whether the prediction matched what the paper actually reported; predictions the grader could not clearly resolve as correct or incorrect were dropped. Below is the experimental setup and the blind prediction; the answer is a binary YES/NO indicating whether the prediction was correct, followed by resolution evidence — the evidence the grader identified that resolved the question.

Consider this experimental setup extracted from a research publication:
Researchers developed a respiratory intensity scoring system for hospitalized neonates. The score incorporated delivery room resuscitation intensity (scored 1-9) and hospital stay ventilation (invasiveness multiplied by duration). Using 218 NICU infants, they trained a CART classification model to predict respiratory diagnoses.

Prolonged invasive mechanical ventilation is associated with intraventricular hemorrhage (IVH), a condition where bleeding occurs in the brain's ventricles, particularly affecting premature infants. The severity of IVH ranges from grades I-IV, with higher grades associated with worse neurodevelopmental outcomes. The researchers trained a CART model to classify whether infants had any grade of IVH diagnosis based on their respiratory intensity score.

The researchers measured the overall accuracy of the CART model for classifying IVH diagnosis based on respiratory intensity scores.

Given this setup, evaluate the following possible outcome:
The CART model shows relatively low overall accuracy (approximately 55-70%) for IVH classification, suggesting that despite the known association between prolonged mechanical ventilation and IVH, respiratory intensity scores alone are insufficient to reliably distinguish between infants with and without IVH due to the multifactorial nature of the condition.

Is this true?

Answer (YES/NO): NO